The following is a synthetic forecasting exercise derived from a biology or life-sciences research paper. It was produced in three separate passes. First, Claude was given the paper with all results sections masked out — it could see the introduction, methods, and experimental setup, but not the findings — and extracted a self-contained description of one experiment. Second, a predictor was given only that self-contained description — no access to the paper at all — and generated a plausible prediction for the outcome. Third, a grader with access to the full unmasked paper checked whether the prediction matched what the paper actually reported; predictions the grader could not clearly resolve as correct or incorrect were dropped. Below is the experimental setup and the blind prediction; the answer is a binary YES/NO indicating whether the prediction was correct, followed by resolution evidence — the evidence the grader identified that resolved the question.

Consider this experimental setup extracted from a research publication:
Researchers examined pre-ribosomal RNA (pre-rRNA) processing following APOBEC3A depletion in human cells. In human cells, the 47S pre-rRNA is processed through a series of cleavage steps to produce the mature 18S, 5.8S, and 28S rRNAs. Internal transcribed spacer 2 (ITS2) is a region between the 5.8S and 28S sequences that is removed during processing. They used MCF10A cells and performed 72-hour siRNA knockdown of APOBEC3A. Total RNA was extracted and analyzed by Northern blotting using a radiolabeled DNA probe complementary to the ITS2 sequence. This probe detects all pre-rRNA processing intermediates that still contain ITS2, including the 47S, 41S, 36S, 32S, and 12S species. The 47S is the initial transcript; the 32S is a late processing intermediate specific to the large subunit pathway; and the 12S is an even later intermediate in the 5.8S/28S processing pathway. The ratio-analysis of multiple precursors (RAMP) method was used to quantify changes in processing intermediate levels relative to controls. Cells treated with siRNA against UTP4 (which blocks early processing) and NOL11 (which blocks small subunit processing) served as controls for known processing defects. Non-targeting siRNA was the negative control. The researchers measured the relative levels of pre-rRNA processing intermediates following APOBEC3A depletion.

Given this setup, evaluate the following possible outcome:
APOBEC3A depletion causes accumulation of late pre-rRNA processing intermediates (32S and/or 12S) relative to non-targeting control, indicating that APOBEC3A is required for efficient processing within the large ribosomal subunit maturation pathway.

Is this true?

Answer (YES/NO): YES